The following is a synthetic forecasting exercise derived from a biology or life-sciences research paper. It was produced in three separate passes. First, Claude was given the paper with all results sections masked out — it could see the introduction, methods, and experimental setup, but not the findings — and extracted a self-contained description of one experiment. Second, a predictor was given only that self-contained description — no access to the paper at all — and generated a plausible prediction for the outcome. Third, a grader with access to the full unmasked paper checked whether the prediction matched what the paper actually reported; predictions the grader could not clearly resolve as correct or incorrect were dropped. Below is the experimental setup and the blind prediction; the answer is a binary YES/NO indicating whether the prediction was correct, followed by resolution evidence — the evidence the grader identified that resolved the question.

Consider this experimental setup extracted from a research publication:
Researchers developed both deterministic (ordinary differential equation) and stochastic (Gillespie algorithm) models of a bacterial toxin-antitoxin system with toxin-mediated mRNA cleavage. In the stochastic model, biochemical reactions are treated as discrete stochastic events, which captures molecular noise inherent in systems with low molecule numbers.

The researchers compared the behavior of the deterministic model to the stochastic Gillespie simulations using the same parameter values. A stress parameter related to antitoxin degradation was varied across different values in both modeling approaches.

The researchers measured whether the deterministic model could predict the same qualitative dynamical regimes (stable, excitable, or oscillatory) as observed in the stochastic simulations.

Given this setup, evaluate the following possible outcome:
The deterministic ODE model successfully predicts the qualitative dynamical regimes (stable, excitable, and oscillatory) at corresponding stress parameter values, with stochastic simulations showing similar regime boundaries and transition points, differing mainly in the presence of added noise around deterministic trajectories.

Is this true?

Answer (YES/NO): YES